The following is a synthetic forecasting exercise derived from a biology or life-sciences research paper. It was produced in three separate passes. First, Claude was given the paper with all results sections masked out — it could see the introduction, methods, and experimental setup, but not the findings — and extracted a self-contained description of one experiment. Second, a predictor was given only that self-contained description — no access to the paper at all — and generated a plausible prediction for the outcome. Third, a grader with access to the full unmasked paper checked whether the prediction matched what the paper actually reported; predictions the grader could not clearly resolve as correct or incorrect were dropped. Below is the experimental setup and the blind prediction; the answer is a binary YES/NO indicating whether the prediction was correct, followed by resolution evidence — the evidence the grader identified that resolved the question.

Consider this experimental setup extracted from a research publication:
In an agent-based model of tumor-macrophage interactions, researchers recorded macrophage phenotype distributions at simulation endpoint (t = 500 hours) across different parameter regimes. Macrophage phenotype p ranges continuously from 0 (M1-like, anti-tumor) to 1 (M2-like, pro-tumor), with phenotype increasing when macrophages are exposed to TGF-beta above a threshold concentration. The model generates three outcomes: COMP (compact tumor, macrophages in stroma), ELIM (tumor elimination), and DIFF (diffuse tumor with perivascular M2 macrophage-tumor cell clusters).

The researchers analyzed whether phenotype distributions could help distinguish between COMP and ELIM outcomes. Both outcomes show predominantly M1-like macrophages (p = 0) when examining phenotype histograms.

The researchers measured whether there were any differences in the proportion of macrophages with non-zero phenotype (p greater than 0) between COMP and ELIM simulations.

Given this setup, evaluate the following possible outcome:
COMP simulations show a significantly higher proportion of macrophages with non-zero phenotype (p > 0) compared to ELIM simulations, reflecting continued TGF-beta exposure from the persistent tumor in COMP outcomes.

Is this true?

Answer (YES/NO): NO